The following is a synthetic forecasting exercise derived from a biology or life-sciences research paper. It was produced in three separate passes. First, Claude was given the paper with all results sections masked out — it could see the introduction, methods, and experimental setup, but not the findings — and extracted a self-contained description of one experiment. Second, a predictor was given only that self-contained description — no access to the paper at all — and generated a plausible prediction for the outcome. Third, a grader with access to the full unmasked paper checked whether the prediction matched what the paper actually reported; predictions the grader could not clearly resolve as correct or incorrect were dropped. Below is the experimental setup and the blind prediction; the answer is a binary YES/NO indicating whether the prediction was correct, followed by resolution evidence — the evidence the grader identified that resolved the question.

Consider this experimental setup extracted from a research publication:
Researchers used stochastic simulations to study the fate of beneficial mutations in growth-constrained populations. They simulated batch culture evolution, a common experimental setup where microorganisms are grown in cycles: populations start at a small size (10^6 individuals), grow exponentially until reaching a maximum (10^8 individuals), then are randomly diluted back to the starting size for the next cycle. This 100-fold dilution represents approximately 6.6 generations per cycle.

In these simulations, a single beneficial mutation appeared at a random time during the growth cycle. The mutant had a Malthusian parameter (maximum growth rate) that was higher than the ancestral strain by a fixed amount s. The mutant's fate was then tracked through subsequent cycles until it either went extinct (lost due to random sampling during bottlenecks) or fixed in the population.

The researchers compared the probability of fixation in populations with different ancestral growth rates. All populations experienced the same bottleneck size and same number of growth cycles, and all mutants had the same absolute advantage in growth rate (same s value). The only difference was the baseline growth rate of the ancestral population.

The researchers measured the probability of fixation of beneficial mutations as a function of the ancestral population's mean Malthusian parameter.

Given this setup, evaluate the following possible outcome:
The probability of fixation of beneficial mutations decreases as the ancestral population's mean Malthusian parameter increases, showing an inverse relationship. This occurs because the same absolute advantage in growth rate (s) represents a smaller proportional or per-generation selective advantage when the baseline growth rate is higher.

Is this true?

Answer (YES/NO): YES